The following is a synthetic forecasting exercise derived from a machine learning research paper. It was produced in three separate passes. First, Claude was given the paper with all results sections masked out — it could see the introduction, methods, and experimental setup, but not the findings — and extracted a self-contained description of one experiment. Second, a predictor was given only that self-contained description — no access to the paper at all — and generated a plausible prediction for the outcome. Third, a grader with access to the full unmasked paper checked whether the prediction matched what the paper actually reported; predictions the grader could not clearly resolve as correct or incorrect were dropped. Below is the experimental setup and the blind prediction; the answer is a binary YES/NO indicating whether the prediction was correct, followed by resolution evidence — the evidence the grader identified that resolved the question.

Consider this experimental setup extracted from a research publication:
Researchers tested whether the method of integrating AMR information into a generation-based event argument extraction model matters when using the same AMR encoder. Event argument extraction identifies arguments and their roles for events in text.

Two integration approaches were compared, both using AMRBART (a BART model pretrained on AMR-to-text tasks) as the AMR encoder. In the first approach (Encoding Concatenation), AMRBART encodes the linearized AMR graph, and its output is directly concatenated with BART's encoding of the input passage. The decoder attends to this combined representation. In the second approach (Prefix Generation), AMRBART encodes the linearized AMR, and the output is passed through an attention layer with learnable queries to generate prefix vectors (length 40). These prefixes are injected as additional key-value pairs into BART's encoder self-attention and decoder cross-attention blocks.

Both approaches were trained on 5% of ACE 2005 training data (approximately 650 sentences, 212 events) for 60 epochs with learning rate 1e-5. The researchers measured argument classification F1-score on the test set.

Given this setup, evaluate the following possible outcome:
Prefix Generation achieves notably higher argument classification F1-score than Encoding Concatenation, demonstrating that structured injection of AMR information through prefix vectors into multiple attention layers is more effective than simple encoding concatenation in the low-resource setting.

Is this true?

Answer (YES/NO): YES